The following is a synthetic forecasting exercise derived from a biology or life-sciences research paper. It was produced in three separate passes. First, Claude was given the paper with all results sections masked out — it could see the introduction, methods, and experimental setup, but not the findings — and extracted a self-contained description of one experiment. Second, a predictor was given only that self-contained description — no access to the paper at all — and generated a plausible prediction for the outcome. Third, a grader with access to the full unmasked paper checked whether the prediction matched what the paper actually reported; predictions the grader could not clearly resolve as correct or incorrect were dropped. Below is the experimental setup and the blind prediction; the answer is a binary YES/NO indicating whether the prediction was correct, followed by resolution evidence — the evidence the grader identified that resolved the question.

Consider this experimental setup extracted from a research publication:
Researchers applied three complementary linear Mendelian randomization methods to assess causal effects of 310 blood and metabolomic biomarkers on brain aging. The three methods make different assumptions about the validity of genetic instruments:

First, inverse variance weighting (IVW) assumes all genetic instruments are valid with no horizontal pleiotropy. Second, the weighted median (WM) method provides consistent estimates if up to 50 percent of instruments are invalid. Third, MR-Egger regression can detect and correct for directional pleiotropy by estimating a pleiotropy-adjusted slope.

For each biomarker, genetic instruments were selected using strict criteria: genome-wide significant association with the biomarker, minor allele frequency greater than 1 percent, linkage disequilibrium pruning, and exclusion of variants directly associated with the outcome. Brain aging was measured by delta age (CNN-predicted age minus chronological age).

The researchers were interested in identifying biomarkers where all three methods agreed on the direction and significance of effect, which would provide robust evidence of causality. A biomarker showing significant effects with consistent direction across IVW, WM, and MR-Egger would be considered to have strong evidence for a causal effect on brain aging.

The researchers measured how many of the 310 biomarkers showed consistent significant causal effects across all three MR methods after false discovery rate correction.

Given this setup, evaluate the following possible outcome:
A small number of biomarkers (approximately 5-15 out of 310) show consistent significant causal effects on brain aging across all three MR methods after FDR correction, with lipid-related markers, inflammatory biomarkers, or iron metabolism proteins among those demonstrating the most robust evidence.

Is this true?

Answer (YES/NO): NO